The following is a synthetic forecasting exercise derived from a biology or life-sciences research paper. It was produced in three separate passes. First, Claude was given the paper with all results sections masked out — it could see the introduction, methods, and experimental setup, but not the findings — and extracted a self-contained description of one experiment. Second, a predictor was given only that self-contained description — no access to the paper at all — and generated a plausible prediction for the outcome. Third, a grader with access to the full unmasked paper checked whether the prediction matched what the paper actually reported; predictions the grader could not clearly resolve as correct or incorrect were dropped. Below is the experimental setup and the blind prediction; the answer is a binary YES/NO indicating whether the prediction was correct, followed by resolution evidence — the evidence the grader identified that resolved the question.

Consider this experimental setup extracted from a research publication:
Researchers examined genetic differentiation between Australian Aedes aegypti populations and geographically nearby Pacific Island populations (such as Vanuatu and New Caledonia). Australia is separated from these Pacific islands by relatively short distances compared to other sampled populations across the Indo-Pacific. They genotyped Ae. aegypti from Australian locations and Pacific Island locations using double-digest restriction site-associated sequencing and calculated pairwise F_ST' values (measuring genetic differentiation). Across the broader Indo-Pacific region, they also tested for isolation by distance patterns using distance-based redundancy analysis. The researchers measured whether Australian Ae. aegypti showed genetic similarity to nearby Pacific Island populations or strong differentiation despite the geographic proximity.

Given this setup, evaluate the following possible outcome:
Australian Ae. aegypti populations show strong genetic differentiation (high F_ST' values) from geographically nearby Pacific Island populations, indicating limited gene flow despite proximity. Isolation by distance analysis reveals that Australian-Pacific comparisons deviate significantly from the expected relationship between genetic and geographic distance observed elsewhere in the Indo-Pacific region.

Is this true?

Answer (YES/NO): NO